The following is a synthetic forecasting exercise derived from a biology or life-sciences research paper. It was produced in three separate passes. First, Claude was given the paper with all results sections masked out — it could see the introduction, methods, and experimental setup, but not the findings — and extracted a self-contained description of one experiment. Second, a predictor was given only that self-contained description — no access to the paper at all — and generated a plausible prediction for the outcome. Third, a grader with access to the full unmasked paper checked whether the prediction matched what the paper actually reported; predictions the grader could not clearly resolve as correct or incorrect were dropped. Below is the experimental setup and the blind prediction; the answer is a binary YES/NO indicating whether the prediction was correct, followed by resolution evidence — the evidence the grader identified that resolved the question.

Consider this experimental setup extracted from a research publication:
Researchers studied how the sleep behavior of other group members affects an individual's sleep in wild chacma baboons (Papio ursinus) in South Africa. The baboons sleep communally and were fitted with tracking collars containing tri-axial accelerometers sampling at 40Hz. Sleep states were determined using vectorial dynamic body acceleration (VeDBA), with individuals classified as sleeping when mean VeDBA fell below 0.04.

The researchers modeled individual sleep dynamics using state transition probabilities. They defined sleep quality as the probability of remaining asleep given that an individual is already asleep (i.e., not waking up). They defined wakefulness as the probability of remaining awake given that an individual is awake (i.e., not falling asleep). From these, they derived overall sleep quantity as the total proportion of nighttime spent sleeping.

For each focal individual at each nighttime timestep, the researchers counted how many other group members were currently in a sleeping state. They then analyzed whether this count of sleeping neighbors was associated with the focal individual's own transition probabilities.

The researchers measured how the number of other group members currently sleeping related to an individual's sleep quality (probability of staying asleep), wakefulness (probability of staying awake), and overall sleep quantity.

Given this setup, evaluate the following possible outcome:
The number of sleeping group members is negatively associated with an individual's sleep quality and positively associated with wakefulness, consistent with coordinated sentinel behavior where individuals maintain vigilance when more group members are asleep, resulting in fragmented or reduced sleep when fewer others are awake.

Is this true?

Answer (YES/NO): NO